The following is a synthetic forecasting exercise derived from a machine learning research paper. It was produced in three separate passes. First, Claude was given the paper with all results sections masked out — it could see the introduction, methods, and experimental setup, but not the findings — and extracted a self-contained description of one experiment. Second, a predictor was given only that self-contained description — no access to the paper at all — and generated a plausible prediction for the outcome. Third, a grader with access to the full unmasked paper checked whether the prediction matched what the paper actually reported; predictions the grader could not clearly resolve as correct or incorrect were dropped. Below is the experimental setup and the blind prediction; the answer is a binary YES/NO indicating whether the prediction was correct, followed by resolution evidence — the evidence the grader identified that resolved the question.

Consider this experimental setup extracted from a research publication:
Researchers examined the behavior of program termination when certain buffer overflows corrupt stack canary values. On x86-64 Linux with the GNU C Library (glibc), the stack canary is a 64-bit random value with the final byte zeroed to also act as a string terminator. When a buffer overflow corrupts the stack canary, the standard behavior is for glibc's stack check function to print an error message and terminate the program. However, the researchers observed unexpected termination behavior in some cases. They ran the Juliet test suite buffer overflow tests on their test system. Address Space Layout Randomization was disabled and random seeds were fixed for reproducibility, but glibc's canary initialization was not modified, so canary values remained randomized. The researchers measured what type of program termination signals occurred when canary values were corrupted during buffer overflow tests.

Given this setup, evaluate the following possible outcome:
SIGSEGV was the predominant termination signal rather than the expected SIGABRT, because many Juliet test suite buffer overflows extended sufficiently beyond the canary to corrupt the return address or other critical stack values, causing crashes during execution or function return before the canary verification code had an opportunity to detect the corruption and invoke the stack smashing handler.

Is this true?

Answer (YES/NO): NO